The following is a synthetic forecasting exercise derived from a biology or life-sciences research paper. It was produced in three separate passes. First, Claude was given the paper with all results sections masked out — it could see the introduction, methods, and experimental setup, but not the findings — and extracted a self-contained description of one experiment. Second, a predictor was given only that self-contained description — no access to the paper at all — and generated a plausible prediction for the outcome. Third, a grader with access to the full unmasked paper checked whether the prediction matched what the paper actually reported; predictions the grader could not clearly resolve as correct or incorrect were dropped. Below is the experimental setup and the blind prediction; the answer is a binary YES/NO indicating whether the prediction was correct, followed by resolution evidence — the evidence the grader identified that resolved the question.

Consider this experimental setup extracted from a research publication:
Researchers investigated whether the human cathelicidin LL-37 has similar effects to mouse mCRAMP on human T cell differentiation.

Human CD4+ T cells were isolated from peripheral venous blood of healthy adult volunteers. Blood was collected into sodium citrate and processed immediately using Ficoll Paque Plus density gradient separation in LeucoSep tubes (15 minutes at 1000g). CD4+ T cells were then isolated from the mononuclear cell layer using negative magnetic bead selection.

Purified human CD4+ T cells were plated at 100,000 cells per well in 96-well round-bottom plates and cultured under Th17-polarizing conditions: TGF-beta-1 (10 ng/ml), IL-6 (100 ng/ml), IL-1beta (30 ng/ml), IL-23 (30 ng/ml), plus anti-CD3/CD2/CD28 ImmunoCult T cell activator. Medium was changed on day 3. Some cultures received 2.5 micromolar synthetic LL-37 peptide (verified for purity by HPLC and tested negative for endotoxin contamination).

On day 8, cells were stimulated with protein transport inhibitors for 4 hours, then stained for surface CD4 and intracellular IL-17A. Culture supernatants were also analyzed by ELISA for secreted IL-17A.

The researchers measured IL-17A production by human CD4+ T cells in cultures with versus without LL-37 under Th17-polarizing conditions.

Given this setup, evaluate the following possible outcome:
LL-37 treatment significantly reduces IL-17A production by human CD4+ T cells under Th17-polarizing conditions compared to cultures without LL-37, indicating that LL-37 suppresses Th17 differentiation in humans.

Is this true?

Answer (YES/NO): NO